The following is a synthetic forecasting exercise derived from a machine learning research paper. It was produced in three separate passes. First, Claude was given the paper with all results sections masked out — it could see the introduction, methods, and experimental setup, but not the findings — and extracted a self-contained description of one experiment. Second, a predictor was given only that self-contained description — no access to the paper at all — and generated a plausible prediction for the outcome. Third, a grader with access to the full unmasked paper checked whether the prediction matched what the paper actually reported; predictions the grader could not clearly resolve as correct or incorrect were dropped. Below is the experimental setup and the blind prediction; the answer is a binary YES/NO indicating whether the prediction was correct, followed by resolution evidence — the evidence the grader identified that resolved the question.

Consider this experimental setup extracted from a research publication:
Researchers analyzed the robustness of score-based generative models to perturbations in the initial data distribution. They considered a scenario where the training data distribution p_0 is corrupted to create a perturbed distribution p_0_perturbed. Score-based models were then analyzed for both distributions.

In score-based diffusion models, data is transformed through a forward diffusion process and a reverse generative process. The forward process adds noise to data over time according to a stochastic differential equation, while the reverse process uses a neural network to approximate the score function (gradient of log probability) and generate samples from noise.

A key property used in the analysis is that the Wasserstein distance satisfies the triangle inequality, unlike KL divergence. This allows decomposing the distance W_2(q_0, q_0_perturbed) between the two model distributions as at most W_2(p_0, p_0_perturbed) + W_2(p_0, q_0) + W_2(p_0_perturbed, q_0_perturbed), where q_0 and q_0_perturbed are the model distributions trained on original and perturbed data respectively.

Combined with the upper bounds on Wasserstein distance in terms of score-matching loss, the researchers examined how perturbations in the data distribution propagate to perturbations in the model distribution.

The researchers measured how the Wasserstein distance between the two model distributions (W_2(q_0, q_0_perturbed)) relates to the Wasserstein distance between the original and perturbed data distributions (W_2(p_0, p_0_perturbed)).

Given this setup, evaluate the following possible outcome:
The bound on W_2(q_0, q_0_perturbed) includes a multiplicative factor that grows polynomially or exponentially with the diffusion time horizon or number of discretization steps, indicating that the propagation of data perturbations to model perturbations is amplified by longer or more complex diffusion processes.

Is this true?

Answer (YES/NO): NO